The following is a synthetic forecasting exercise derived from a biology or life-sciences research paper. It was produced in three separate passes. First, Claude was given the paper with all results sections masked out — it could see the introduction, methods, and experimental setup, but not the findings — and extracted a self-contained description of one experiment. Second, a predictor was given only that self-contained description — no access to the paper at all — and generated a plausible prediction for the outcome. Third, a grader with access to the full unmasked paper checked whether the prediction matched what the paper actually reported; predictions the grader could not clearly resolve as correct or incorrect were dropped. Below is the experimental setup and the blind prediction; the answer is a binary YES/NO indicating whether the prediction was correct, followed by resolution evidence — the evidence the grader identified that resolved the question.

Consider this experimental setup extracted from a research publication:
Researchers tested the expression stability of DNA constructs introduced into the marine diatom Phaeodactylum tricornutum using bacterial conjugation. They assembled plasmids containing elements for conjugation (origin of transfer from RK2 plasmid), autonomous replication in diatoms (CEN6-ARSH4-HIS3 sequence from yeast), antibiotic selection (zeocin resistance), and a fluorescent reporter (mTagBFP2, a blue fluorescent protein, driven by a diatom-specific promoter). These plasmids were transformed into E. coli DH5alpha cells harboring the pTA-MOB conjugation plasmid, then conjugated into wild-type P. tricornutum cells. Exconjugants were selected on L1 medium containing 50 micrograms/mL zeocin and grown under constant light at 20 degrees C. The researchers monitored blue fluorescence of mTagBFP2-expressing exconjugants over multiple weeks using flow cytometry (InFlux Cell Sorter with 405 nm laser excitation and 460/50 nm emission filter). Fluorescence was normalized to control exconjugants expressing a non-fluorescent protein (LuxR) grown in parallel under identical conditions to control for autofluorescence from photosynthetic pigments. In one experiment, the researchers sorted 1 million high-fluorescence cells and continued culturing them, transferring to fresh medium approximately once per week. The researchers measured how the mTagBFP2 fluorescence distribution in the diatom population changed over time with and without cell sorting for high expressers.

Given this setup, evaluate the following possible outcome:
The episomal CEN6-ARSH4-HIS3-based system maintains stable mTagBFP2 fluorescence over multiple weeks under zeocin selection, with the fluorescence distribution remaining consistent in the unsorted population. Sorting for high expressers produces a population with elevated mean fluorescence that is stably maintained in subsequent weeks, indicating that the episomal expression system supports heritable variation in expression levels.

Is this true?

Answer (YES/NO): NO